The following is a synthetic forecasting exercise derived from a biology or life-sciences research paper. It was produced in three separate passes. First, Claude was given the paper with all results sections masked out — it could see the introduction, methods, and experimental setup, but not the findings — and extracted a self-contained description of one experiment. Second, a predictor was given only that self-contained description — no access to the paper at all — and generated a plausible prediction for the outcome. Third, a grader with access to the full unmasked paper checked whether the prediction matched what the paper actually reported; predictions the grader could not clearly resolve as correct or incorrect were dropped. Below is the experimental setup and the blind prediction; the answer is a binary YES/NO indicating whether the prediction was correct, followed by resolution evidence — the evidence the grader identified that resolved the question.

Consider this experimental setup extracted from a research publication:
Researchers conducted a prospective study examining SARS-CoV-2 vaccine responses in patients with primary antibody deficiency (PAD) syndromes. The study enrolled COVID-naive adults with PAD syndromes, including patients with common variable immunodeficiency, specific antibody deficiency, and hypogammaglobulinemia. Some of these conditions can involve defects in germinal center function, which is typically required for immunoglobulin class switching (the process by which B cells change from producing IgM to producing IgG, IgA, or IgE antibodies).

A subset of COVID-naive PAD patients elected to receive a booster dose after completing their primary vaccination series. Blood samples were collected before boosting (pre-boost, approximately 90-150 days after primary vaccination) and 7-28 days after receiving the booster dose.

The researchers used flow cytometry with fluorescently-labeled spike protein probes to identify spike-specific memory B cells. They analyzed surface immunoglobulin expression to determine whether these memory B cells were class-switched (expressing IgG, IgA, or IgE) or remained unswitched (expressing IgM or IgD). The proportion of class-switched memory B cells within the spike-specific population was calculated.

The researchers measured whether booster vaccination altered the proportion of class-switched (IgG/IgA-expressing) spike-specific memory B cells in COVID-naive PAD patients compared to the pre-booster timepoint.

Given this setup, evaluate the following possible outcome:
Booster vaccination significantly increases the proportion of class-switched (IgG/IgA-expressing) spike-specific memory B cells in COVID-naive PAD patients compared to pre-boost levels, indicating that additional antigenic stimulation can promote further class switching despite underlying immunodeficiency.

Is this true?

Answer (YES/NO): YES